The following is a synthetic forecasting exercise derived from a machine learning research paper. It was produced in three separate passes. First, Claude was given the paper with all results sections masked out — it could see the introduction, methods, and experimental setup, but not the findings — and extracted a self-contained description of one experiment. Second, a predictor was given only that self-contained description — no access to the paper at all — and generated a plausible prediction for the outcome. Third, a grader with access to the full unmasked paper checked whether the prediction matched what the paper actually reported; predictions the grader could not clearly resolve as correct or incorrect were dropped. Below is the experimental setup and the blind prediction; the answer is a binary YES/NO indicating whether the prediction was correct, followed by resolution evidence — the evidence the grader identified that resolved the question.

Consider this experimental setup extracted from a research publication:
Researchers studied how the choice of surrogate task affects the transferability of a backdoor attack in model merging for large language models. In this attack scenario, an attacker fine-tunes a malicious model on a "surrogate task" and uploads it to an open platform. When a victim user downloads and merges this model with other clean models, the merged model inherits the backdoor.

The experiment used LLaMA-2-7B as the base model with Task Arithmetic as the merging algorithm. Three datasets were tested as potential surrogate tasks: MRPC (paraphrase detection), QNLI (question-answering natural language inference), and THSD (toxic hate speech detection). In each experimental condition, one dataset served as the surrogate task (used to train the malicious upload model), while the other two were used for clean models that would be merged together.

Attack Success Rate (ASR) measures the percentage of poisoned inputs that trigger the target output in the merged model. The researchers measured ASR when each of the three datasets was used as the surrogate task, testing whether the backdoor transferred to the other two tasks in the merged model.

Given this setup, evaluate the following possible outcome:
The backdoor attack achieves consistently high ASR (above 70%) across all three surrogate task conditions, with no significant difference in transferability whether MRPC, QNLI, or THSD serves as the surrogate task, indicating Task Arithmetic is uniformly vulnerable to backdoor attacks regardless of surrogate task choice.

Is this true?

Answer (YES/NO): YES